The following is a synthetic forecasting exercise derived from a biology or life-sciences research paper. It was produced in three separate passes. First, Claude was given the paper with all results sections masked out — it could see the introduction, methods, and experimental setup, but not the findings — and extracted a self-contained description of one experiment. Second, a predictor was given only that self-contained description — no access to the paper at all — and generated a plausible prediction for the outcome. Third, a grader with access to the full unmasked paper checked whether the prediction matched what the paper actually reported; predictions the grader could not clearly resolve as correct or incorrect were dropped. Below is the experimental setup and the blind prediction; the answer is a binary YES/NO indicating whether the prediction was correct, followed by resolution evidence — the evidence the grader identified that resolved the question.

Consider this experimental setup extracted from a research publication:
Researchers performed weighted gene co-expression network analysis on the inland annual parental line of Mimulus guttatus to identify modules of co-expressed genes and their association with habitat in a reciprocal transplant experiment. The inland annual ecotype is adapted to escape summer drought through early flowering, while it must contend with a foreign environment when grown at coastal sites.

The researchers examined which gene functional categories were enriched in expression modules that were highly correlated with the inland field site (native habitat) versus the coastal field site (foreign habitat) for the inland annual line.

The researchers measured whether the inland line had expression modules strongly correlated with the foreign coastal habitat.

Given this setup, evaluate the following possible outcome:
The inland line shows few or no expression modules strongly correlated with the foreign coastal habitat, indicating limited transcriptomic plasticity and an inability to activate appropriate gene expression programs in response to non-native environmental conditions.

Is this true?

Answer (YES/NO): YES